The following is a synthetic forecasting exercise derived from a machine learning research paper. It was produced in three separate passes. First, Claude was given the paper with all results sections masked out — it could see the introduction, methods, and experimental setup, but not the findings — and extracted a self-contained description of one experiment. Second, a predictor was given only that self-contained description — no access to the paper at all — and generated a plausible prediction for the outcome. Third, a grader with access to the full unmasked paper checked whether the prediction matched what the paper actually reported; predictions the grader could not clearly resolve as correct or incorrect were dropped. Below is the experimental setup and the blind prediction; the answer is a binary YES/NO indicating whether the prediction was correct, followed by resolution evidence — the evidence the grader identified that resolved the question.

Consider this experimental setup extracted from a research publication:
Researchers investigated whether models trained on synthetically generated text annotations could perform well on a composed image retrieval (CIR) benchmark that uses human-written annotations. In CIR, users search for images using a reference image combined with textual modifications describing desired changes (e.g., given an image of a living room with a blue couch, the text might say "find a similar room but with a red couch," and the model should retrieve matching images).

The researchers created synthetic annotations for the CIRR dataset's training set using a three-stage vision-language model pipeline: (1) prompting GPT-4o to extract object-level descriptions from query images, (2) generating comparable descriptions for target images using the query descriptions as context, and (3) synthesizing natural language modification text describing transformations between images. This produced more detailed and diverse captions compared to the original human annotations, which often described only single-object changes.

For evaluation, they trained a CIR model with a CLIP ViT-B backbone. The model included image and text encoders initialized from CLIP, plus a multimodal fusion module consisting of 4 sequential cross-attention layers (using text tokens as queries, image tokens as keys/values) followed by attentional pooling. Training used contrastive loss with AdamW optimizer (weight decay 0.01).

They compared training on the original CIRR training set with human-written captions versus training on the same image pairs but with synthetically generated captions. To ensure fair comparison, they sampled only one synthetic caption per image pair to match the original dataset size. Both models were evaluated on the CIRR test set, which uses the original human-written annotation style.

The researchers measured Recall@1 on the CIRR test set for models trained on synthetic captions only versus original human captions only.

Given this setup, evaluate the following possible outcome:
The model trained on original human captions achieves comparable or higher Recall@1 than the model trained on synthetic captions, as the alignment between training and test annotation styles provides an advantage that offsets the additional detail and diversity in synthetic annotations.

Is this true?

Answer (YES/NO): YES